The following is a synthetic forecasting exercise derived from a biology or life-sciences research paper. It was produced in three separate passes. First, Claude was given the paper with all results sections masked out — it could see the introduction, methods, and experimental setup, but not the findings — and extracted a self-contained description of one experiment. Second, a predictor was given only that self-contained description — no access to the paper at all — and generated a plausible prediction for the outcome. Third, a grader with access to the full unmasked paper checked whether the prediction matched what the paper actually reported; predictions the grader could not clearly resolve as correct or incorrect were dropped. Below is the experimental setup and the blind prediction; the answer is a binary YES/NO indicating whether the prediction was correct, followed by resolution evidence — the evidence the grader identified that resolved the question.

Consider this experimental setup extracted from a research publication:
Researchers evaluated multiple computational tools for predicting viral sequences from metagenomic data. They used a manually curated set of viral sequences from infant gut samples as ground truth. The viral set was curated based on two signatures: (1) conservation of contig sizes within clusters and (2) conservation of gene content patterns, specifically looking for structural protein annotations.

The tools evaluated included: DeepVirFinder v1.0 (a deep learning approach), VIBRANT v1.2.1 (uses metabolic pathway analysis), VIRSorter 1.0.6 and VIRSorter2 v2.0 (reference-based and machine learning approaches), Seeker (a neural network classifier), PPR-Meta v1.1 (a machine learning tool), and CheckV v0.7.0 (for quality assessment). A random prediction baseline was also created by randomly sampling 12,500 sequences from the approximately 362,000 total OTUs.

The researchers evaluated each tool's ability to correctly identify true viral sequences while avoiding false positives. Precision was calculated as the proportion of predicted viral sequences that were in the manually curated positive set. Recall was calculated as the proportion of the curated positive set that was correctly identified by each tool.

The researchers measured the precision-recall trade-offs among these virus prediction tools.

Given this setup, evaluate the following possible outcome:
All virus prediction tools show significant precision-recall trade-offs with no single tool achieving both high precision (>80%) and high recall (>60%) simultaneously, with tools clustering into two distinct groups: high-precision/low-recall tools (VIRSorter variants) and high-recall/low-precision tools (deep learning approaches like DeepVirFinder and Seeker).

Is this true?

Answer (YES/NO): NO